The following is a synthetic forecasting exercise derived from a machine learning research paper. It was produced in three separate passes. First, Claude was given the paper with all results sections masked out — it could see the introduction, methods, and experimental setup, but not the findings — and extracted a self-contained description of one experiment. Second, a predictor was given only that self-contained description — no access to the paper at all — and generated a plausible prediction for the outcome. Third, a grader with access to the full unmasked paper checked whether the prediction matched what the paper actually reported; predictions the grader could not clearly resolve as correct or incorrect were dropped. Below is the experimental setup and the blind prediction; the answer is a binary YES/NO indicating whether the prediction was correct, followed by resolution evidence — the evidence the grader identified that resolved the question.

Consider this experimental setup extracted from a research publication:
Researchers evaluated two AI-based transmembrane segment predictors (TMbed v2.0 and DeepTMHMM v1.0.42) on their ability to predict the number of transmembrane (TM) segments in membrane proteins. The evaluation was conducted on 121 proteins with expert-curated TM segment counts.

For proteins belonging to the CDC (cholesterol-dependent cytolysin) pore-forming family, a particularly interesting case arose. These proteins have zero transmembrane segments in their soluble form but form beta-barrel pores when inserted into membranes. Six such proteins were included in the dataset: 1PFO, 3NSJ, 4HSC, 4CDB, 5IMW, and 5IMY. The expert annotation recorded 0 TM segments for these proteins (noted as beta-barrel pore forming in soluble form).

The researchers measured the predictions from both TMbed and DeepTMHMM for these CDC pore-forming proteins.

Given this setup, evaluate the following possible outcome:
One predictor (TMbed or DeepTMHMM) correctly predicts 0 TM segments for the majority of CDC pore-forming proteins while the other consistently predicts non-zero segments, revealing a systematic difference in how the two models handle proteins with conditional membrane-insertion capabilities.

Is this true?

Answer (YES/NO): NO